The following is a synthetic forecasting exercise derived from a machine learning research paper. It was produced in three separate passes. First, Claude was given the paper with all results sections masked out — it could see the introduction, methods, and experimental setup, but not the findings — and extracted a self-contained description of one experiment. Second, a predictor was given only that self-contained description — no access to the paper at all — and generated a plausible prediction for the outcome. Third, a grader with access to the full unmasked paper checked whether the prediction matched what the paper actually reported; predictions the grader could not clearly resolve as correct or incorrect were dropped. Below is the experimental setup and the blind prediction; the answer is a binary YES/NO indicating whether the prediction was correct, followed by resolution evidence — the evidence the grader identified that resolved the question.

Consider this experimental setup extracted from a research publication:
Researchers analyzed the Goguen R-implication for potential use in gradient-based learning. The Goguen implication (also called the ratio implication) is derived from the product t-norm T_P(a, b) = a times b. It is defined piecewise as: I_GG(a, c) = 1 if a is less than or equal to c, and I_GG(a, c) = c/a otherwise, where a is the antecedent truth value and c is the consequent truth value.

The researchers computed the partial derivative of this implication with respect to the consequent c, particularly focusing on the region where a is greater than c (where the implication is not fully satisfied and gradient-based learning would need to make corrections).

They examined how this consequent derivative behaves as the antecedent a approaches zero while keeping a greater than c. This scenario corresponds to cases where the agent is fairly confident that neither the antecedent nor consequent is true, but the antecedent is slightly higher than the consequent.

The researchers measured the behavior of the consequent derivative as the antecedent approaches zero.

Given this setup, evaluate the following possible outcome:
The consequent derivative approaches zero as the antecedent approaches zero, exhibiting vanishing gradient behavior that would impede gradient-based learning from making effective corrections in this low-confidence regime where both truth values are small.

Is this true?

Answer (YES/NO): NO